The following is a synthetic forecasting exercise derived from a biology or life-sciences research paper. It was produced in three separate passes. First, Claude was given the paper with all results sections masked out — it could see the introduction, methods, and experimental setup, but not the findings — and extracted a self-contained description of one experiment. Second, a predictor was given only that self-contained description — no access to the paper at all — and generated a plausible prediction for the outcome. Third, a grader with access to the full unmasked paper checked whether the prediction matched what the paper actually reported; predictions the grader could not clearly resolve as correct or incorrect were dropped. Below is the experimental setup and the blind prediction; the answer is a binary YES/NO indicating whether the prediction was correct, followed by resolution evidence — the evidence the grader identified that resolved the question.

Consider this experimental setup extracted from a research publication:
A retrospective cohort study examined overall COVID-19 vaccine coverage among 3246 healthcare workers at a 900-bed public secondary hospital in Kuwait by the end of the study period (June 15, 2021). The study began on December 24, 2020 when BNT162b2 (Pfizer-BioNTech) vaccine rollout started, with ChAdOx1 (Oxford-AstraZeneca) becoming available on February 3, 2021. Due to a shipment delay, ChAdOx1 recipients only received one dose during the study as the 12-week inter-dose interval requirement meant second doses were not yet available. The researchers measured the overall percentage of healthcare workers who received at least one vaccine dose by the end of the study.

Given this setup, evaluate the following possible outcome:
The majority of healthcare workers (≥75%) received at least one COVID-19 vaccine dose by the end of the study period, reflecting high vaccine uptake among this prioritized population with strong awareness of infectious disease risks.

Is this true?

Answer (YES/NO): YES